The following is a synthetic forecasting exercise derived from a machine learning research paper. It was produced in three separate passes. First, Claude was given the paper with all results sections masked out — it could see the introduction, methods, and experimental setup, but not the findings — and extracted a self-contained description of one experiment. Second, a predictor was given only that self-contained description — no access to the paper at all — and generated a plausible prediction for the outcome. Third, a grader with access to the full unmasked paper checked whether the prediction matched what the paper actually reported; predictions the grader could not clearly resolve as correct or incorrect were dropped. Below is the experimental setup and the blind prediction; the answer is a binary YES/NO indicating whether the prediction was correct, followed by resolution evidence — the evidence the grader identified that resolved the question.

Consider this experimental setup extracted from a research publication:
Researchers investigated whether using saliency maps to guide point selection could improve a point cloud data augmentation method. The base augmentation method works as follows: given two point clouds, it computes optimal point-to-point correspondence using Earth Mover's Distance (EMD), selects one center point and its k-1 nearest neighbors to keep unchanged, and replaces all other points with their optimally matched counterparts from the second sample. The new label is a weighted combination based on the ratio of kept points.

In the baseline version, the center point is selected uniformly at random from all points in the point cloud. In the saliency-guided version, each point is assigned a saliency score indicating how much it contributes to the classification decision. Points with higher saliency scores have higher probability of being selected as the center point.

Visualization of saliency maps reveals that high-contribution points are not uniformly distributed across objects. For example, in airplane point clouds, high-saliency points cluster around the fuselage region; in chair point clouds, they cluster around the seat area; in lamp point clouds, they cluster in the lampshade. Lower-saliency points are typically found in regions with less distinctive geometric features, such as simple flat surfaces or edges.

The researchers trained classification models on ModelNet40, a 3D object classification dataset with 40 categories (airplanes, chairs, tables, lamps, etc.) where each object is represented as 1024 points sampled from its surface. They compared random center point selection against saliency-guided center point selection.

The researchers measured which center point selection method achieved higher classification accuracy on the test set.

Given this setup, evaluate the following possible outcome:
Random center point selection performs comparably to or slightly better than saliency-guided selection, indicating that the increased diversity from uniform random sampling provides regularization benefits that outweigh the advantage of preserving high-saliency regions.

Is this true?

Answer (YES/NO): NO